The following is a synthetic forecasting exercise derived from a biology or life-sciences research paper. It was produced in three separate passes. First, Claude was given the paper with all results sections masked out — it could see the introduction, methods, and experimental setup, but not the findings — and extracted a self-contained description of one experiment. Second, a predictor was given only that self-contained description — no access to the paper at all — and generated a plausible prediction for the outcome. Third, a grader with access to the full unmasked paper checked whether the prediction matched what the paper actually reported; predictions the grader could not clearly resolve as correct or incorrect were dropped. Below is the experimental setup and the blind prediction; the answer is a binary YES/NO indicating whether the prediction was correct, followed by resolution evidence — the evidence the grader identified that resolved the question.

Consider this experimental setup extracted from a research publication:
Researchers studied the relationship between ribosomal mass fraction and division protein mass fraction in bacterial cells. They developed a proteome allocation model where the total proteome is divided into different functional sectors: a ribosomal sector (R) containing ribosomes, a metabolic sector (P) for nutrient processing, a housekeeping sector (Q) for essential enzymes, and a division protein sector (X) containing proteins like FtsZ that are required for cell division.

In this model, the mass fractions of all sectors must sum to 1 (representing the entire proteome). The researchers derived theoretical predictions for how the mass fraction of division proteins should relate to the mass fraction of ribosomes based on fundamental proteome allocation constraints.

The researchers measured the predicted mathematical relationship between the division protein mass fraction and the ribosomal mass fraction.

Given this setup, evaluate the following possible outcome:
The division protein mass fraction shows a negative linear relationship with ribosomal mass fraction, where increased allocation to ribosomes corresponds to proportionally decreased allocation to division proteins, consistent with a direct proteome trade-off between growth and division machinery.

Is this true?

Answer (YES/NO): YES